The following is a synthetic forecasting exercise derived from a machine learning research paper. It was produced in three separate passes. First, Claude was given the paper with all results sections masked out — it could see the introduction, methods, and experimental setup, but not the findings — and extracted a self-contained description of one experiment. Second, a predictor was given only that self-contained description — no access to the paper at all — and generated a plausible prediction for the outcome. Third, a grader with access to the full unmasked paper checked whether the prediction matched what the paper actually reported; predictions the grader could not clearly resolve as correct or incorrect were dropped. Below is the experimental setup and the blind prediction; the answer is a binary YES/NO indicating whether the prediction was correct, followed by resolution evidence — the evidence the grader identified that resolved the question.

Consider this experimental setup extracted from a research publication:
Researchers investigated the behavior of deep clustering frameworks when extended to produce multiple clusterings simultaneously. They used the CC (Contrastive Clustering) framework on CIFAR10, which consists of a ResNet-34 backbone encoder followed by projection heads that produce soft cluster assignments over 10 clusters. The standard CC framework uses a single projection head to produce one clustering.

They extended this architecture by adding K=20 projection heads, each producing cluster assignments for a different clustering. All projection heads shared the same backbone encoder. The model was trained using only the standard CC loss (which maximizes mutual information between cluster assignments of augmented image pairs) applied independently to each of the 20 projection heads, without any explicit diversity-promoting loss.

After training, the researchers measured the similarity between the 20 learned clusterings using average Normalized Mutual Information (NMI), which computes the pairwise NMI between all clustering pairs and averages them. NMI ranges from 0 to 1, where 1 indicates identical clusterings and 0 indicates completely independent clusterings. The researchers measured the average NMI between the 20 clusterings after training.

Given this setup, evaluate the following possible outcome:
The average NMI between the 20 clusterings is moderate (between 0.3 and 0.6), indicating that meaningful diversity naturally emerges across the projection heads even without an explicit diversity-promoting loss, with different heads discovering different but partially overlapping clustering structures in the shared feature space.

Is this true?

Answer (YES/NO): NO